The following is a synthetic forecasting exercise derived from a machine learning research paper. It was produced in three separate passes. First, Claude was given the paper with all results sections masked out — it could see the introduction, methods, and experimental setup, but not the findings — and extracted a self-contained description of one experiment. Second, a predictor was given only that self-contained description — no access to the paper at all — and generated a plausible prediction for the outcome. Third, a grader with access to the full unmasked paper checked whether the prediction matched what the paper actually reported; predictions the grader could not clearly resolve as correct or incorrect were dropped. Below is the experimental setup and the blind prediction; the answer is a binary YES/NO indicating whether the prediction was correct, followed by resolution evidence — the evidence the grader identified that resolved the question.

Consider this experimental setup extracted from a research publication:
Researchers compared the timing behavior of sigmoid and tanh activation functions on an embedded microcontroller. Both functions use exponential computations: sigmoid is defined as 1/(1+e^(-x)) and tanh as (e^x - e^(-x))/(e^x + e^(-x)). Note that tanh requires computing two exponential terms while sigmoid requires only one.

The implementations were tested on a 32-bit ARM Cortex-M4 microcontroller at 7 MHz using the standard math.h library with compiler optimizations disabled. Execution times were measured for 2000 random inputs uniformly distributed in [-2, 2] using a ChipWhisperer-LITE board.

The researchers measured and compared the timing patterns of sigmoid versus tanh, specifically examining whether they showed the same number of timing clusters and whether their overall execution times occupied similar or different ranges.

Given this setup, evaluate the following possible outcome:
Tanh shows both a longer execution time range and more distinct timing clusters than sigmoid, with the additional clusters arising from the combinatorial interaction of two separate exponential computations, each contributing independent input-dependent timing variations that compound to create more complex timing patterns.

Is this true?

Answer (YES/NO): NO